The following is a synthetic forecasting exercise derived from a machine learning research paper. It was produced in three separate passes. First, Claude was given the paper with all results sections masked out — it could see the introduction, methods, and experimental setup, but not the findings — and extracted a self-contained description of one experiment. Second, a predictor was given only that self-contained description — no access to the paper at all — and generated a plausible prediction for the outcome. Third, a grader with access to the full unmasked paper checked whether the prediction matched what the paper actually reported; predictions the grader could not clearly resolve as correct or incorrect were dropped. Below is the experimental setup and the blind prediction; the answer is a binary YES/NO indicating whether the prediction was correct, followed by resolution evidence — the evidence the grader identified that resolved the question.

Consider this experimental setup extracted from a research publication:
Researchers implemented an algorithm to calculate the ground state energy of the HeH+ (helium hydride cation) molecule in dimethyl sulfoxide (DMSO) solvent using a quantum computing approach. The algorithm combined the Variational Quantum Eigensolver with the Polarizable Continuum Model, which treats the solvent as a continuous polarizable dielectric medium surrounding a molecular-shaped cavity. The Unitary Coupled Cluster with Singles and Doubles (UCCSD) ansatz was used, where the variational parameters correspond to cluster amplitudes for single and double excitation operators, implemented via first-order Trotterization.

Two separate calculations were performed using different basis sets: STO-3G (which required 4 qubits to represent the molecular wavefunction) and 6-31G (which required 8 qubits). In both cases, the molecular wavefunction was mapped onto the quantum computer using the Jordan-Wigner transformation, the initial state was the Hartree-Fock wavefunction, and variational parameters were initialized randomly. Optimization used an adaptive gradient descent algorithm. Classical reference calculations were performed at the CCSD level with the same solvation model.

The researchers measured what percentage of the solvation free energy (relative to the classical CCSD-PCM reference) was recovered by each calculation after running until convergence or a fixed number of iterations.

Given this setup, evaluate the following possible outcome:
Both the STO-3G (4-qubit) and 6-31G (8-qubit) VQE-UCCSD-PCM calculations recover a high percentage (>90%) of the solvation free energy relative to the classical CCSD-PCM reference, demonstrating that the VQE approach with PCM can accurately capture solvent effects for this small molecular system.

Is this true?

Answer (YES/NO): NO